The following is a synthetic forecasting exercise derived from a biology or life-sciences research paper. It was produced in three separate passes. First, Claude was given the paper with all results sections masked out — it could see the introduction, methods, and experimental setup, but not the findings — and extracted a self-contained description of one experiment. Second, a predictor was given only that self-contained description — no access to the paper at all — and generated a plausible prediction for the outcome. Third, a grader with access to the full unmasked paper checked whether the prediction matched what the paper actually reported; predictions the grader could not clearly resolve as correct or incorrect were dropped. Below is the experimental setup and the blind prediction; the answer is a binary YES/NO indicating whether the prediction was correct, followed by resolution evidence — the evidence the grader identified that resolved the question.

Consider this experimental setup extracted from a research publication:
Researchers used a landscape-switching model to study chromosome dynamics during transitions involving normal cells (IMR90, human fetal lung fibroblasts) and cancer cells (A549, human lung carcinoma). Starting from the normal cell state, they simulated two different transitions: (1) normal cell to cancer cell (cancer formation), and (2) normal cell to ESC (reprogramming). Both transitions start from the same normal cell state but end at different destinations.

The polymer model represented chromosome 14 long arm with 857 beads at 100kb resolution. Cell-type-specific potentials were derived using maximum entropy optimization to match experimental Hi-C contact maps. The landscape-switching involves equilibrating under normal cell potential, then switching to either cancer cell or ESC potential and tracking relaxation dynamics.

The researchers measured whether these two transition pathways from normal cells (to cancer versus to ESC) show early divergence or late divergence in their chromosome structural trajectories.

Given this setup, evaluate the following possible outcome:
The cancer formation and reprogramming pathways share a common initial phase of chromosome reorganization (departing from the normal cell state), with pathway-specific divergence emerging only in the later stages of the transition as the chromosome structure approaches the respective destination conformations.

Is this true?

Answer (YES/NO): NO